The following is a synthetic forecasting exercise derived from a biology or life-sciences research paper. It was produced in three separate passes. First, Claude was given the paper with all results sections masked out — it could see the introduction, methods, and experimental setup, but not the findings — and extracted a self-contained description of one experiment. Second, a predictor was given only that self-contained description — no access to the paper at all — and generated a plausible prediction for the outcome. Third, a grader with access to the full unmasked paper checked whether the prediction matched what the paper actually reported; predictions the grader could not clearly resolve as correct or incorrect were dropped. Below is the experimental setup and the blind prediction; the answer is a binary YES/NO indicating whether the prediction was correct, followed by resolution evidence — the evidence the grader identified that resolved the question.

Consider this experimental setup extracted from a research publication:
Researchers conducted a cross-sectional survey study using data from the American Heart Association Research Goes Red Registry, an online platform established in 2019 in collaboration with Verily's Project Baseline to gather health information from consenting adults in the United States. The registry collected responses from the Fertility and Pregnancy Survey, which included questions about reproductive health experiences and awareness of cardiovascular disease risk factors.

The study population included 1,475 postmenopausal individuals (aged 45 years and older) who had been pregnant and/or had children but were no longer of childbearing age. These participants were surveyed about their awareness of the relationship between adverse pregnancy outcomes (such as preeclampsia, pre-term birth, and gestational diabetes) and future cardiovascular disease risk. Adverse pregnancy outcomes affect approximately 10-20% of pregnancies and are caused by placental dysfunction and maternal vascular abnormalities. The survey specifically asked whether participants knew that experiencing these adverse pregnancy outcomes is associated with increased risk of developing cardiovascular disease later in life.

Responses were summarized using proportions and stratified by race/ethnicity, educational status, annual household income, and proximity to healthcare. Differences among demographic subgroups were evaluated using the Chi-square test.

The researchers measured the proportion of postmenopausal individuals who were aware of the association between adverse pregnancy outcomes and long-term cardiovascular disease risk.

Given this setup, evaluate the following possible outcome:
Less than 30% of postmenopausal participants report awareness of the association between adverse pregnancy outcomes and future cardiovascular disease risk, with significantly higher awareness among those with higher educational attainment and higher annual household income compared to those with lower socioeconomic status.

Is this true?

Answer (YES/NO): NO